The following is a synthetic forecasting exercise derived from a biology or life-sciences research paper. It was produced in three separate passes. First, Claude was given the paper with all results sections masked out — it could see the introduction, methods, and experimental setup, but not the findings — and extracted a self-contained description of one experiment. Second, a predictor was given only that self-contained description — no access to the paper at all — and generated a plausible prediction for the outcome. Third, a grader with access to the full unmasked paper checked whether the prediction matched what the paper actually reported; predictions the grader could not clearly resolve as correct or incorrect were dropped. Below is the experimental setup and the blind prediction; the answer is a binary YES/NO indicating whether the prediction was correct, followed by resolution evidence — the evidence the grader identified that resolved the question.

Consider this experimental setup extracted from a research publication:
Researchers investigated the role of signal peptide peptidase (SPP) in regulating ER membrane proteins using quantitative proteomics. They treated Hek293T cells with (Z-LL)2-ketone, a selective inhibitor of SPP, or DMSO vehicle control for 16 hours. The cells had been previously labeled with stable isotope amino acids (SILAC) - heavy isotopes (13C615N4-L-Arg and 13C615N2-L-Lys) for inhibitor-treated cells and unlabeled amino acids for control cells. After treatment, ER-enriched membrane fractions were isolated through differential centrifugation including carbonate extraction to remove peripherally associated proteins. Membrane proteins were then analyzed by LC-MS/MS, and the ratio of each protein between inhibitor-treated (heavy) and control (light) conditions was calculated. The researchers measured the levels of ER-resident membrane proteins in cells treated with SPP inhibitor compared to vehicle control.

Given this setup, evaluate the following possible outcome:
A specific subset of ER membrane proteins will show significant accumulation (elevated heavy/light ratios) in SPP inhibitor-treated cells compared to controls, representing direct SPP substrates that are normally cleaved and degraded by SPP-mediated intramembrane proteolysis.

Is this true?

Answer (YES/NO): YES